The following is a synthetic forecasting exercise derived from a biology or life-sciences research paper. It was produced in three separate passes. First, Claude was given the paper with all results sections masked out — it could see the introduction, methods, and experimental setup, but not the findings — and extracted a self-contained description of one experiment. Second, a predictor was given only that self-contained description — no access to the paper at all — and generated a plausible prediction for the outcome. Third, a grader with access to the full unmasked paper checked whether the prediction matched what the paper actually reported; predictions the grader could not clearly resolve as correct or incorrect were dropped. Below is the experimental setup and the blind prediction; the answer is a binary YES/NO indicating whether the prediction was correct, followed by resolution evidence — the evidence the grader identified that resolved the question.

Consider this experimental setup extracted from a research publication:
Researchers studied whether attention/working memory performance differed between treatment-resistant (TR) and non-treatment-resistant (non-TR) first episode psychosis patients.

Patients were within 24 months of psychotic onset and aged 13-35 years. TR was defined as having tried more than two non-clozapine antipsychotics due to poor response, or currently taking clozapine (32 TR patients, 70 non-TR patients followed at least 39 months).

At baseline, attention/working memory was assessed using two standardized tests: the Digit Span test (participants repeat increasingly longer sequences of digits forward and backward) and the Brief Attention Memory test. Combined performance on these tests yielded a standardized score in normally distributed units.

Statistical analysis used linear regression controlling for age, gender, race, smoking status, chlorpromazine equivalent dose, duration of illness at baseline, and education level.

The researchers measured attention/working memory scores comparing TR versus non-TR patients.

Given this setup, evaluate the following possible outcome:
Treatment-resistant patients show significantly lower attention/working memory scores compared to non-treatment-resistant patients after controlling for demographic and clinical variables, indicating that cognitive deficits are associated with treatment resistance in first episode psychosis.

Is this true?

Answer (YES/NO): NO